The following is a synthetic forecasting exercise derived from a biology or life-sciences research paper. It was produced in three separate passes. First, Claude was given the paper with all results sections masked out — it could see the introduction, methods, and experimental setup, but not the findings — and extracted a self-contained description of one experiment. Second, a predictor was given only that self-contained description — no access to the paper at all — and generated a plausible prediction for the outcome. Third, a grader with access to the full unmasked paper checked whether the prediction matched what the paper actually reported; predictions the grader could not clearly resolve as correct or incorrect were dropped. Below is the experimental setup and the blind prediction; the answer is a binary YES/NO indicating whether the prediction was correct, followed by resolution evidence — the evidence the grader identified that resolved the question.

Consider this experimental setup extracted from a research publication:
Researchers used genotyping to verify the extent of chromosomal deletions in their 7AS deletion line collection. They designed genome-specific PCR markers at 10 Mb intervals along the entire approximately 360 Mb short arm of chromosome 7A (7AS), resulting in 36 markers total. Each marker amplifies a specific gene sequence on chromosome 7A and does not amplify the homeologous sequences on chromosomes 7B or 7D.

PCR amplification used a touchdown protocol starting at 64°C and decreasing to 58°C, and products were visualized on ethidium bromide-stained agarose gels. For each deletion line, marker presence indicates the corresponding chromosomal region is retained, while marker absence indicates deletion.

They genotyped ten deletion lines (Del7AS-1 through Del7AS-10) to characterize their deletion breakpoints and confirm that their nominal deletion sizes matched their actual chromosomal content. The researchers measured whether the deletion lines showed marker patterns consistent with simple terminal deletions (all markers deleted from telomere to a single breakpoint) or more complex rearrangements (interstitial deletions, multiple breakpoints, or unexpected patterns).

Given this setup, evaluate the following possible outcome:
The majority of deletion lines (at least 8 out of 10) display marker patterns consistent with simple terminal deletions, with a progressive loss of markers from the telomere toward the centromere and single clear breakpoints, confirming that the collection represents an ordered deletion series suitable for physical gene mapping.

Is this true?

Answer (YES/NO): YES